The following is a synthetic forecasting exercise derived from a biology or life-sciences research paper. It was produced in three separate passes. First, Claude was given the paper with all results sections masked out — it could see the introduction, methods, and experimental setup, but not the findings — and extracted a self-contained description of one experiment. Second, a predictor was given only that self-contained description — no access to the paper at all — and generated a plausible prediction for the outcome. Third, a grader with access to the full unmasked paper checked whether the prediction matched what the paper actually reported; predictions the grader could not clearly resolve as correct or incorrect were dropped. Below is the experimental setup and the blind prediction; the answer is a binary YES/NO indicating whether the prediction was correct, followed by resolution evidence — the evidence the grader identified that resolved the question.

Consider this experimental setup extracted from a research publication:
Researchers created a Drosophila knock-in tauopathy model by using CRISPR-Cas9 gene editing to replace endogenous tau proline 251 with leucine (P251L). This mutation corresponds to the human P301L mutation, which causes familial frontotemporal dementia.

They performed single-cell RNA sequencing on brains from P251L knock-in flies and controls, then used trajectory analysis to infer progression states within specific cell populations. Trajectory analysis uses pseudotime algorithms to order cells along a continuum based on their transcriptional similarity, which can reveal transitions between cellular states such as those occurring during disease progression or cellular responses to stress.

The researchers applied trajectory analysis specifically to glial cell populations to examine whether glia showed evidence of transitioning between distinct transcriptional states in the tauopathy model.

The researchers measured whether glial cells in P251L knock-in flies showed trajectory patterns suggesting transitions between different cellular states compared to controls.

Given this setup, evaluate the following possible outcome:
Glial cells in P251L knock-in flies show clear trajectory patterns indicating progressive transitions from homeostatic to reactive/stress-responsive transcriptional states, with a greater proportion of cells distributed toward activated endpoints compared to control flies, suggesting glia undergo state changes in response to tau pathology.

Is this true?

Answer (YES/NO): NO